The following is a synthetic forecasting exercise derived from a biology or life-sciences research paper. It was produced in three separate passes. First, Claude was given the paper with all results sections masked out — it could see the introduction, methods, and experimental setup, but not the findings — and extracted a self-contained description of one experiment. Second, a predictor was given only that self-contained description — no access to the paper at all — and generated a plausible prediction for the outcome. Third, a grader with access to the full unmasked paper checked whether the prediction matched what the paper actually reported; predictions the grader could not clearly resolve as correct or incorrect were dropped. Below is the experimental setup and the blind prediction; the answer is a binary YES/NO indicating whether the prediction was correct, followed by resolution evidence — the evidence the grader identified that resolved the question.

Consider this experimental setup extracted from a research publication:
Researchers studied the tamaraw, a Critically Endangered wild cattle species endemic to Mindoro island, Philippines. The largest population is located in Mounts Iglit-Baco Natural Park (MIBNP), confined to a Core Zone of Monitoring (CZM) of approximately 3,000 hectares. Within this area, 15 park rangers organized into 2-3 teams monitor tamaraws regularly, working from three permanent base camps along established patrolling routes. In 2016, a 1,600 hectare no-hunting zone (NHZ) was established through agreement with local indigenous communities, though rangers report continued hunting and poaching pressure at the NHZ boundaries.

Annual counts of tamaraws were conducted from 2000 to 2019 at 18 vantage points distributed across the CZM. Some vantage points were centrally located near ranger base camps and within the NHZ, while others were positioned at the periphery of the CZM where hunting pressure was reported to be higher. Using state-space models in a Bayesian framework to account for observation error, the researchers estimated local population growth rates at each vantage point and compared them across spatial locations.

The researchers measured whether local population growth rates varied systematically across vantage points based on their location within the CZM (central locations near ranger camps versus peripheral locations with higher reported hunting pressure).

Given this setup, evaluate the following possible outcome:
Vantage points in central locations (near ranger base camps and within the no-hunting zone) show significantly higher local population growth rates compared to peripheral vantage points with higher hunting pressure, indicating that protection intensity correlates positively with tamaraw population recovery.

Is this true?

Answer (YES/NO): YES